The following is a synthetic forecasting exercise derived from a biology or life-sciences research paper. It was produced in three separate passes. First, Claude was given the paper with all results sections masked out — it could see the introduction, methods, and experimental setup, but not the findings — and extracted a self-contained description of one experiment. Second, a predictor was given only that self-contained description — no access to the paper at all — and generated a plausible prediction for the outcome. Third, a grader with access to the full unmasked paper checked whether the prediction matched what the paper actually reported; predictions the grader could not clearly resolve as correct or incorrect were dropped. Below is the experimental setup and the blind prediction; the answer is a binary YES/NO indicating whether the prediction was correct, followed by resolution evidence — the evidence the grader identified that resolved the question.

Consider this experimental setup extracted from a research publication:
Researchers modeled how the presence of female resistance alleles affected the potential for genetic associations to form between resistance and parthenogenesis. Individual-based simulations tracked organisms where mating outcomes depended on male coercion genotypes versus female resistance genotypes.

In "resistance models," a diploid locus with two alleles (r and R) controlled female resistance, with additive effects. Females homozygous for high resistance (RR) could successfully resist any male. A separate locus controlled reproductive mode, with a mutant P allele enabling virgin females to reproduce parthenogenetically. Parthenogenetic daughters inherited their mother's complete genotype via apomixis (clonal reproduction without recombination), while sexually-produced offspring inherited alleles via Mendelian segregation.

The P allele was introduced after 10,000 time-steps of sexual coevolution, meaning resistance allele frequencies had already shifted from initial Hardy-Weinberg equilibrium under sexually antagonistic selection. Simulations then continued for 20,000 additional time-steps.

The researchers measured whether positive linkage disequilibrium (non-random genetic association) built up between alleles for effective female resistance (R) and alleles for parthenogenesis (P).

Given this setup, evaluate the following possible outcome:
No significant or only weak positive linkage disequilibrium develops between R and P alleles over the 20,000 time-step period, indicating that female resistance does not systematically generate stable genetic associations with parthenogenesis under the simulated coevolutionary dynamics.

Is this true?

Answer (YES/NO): YES